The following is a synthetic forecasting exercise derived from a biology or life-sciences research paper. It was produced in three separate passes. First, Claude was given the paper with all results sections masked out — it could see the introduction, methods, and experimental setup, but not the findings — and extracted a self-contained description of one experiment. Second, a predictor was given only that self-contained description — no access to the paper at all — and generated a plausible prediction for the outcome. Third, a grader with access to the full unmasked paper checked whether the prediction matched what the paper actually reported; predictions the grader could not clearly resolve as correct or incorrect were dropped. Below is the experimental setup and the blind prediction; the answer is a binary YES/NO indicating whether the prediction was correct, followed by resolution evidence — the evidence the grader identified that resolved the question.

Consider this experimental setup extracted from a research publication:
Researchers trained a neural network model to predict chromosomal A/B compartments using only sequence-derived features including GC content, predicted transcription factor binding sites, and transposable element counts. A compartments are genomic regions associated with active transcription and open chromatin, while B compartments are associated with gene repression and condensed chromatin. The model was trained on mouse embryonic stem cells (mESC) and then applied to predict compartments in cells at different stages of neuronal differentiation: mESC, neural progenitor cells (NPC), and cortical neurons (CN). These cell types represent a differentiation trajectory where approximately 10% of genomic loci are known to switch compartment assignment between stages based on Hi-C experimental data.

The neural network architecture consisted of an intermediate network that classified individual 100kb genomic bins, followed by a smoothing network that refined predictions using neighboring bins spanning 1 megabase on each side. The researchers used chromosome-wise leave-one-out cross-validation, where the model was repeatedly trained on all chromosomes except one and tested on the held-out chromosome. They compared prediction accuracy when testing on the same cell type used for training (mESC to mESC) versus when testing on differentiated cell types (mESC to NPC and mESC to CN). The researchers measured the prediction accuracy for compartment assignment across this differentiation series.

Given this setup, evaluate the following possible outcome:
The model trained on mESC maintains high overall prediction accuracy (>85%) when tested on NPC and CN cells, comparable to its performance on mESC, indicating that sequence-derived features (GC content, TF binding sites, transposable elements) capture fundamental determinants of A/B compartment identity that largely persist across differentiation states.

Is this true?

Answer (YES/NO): NO